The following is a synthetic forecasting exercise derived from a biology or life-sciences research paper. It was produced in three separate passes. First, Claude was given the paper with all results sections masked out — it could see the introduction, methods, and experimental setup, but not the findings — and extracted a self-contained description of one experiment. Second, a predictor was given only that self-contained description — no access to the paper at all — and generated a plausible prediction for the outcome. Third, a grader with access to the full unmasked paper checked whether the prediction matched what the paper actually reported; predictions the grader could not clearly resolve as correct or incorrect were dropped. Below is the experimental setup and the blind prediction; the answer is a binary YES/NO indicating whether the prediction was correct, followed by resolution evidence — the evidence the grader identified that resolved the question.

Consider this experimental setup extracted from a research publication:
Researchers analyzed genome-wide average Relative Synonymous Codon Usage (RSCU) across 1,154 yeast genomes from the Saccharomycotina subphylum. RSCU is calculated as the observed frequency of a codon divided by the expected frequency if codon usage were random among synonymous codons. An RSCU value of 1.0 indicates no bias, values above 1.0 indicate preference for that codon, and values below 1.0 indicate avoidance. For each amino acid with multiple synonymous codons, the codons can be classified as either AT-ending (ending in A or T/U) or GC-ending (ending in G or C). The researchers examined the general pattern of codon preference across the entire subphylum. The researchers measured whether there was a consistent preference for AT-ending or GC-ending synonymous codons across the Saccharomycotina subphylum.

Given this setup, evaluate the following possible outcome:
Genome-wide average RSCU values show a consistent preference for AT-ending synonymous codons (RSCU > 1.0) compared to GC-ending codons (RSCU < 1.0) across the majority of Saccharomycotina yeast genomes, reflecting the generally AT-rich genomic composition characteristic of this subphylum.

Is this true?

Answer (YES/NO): YES